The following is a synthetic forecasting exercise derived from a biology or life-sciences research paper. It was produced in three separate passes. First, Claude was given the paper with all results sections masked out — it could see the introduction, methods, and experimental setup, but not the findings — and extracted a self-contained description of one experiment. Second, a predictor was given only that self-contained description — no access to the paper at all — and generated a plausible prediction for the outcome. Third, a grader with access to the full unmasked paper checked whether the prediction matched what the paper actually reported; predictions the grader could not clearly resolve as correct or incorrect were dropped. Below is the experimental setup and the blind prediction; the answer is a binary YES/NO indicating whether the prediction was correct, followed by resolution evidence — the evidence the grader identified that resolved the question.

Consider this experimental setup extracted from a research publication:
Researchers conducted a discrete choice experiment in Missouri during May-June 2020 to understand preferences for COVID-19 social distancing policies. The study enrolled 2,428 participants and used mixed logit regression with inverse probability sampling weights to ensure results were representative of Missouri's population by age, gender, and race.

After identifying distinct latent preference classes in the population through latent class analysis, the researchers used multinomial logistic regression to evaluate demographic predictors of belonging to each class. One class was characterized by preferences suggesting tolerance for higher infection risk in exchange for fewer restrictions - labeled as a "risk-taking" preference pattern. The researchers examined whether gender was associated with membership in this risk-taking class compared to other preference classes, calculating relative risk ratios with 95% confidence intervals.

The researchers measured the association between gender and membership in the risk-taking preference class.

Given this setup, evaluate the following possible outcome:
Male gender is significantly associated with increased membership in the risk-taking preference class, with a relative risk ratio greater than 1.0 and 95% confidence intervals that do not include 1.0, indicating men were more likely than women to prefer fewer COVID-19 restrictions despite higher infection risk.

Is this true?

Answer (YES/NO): YES